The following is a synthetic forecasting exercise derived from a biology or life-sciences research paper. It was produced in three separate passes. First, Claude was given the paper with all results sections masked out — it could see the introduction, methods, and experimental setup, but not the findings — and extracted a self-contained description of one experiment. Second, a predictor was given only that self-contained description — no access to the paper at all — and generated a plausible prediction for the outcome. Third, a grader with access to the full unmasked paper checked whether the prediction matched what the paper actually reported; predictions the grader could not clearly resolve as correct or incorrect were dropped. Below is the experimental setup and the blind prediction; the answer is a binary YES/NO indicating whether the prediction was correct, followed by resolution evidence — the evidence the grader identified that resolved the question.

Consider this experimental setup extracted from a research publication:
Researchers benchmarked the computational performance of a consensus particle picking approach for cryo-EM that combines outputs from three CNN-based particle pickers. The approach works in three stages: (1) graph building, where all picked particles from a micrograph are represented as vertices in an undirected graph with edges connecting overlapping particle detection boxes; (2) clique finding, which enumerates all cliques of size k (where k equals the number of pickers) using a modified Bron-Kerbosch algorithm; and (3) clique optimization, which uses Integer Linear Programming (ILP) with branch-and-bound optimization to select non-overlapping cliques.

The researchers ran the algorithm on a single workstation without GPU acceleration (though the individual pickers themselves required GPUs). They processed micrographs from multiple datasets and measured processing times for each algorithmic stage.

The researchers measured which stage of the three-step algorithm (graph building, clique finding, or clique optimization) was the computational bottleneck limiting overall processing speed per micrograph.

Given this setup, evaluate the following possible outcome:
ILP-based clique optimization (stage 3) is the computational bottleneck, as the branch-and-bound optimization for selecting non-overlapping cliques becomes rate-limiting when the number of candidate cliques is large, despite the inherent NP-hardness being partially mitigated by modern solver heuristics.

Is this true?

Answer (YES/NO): NO